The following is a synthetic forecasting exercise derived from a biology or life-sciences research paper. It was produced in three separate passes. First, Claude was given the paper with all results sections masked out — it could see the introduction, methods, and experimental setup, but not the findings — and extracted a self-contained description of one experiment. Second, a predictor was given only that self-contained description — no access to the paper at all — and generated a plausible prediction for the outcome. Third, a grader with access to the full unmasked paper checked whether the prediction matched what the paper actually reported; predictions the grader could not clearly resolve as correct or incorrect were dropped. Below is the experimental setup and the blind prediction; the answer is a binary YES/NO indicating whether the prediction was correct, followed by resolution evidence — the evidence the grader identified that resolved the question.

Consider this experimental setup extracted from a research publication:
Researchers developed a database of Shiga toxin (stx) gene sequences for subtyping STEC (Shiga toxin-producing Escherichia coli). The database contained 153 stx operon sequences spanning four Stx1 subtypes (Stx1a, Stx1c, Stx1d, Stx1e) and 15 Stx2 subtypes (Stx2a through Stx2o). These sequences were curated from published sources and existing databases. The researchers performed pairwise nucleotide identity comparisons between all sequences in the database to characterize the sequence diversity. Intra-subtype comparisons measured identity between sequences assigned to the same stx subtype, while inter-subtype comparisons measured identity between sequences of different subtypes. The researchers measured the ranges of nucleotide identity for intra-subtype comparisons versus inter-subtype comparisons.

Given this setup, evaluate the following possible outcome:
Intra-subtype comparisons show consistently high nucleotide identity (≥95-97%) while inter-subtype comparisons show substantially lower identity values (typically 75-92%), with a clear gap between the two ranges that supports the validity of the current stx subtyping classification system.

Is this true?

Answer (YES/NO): NO